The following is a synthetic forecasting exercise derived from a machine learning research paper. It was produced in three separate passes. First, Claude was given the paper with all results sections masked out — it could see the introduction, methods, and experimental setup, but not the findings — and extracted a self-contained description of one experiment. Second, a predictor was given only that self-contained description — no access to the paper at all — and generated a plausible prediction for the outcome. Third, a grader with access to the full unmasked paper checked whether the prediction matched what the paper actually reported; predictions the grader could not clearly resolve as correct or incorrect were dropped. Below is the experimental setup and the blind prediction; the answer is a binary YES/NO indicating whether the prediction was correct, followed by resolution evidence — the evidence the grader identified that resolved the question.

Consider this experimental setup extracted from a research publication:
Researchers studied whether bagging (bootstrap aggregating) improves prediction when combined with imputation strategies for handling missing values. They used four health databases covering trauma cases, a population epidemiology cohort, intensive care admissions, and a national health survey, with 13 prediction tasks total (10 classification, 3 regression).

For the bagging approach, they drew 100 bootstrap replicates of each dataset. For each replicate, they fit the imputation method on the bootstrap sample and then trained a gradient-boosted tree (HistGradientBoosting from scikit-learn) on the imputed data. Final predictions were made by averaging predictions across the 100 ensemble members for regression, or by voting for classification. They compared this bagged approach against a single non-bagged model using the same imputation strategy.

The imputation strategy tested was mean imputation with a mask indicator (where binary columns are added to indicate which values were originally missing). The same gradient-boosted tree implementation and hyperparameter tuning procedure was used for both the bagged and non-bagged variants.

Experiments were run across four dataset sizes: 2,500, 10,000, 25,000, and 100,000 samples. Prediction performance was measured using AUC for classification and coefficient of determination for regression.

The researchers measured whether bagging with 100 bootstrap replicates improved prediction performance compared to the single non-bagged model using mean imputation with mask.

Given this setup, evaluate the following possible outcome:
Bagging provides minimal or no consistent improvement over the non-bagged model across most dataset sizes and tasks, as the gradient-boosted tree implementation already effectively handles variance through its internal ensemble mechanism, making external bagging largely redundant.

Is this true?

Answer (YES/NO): NO